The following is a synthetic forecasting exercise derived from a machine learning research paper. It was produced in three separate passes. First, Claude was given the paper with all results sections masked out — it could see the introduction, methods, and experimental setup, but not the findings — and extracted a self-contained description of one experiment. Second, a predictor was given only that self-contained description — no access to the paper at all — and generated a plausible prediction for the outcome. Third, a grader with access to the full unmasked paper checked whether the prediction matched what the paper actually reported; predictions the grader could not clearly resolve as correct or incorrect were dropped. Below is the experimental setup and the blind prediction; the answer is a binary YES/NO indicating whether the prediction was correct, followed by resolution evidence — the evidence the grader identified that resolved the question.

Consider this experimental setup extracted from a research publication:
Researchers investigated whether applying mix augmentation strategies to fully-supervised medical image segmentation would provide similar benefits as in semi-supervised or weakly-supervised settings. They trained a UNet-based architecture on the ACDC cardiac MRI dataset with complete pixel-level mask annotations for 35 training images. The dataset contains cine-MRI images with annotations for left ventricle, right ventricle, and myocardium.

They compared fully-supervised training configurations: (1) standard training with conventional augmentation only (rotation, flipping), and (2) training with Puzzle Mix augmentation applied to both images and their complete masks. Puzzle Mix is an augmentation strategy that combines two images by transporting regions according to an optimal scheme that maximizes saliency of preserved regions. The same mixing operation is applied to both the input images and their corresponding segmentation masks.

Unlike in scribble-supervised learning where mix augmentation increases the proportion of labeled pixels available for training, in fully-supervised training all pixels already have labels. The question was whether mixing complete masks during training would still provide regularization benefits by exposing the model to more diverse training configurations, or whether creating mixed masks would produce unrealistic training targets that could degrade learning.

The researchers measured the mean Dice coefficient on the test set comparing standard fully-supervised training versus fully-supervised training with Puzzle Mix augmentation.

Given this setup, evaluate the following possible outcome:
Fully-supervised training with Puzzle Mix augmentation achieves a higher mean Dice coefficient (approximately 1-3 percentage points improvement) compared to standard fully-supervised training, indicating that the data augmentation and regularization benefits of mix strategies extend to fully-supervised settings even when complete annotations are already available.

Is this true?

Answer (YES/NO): YES